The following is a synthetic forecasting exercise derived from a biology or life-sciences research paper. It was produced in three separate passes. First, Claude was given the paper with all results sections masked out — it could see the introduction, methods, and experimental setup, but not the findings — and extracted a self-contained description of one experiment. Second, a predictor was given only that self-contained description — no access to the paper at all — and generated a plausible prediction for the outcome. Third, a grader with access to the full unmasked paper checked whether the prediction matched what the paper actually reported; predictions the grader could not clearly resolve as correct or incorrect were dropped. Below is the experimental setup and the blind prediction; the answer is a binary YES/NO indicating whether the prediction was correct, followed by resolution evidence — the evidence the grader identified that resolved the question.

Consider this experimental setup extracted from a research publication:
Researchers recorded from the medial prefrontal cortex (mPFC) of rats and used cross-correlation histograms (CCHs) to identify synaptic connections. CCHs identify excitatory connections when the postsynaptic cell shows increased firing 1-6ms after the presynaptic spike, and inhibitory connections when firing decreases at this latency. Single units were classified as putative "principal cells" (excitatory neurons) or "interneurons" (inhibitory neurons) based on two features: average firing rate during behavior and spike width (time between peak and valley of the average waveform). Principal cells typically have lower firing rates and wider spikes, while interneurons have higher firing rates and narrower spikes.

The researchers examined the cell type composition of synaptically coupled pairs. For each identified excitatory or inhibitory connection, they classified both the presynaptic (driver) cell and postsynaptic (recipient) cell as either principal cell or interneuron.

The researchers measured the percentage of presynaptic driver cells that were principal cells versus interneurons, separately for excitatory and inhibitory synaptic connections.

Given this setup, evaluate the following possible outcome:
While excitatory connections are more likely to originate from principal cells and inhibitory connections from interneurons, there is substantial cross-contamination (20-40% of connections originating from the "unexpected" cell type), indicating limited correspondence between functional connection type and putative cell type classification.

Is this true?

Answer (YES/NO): NO